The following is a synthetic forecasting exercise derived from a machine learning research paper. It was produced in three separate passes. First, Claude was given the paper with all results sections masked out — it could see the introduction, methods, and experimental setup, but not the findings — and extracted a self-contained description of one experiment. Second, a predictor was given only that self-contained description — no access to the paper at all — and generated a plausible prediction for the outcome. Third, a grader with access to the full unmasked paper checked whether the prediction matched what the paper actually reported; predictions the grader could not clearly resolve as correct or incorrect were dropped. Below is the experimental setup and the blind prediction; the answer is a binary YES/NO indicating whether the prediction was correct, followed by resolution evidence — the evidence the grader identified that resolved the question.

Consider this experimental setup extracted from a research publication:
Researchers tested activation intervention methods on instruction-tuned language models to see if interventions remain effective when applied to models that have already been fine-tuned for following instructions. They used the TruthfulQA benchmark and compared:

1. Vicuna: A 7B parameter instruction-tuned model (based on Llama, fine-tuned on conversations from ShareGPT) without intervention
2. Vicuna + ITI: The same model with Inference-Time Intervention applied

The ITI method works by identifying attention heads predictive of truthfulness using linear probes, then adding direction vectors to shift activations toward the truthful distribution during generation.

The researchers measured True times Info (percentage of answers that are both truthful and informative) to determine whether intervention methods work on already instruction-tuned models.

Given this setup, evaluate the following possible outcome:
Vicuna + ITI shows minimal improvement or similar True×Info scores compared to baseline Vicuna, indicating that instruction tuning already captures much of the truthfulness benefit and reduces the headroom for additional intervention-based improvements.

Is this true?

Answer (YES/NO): NO